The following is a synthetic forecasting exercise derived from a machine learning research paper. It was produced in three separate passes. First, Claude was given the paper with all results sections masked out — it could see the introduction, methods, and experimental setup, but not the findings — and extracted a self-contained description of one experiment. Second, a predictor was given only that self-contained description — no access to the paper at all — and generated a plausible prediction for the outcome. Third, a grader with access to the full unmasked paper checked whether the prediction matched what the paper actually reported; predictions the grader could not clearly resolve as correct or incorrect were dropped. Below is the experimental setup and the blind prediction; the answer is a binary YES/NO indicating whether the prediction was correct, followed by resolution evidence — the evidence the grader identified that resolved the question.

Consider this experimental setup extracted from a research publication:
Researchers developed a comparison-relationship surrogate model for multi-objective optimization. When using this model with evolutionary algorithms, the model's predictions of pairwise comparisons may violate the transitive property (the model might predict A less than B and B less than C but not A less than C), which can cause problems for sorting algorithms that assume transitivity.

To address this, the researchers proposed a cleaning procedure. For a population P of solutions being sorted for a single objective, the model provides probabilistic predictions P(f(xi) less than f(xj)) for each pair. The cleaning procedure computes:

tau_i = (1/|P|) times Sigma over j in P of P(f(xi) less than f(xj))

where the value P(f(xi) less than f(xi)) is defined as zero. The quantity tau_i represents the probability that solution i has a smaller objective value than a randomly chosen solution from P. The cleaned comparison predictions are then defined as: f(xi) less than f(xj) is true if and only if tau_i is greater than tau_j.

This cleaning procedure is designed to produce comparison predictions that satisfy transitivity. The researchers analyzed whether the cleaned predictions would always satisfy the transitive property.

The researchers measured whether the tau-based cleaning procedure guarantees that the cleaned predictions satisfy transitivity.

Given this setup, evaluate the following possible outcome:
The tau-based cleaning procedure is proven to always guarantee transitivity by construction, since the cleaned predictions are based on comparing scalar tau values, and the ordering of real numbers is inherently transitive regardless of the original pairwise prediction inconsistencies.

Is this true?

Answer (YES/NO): YES